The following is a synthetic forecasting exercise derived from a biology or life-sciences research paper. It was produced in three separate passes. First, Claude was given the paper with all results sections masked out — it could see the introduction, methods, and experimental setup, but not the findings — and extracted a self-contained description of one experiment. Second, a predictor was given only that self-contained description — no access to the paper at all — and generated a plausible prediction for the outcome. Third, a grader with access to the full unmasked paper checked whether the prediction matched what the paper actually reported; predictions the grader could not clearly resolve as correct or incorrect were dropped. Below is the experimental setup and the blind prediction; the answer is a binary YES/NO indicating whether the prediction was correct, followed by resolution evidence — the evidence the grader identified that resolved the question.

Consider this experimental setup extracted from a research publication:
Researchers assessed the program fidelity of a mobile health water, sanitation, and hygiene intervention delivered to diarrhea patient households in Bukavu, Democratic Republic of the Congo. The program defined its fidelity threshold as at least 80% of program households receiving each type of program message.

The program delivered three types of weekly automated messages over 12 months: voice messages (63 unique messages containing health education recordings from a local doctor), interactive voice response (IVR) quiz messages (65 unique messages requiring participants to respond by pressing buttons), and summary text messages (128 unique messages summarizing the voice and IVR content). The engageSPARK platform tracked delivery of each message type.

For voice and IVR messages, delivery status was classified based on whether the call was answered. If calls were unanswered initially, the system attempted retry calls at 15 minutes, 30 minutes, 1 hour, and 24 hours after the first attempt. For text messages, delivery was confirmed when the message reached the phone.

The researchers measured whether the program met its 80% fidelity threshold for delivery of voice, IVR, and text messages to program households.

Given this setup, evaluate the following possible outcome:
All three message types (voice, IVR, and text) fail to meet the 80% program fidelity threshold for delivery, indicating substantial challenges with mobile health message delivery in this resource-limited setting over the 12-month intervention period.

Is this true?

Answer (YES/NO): NO